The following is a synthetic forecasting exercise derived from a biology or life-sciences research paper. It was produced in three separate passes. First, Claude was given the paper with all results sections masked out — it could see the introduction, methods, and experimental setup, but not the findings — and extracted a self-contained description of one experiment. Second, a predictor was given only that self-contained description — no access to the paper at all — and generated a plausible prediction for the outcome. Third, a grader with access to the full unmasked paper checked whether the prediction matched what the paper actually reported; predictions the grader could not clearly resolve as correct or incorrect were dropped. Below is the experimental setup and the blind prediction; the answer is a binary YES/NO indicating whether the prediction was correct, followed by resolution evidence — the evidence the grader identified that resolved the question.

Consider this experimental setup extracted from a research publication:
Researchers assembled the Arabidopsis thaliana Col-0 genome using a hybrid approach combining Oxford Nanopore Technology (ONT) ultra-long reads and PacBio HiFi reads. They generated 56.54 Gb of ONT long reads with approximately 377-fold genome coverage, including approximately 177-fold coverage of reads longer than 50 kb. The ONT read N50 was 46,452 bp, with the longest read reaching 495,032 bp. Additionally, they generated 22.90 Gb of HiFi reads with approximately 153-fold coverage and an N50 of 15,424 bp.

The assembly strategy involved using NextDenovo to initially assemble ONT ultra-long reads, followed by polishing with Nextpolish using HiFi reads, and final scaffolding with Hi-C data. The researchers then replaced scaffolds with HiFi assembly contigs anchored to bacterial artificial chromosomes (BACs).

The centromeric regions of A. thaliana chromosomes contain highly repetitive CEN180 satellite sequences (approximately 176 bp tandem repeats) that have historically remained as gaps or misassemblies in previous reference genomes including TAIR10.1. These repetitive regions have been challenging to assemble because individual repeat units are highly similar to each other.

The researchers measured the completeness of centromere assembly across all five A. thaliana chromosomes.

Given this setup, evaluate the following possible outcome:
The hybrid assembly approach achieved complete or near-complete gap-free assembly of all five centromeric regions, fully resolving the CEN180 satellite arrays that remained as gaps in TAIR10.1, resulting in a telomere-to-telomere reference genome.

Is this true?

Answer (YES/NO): NO